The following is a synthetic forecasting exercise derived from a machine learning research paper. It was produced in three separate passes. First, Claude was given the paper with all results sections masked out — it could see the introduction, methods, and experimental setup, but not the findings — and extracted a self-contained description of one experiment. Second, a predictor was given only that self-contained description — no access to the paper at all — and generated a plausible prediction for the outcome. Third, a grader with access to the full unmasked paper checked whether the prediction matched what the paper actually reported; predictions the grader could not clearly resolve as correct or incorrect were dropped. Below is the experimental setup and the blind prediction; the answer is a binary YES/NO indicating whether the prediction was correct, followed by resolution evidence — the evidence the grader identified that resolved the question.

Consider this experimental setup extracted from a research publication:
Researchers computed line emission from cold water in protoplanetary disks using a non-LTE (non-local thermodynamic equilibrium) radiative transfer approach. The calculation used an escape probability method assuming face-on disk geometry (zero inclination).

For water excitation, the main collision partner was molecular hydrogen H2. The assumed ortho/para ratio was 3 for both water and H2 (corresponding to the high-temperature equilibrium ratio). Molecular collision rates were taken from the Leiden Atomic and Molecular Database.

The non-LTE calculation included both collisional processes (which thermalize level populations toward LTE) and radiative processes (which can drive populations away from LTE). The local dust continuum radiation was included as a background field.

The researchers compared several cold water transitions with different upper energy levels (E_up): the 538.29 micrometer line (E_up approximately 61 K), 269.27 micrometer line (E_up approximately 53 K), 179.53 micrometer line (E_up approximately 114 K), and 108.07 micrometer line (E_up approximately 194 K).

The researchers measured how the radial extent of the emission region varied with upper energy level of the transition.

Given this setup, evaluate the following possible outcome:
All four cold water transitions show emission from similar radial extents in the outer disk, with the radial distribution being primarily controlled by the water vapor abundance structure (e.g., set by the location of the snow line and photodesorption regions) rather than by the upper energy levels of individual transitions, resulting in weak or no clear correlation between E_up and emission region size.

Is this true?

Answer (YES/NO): NO